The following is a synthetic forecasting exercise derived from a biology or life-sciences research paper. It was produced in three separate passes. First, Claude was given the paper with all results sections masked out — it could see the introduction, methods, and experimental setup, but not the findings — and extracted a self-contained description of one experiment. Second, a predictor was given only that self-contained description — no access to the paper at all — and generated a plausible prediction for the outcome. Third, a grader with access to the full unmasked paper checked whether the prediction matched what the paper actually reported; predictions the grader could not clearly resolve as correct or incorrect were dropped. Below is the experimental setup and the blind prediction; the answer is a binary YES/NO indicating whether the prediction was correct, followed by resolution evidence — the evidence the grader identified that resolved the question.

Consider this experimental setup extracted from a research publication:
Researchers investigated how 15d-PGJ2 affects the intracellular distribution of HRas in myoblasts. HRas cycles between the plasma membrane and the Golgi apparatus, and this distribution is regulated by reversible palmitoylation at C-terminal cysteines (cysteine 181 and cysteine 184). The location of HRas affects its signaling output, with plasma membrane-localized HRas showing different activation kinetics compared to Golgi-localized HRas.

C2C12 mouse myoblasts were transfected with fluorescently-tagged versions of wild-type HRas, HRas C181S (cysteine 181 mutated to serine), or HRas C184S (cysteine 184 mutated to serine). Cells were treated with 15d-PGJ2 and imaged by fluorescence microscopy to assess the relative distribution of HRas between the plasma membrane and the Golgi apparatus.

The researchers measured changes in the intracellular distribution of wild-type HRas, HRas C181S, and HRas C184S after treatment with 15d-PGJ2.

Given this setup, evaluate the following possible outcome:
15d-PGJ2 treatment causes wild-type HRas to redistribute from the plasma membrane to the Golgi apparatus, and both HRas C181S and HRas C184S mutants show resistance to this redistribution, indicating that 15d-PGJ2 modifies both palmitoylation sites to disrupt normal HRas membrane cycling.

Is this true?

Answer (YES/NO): NO